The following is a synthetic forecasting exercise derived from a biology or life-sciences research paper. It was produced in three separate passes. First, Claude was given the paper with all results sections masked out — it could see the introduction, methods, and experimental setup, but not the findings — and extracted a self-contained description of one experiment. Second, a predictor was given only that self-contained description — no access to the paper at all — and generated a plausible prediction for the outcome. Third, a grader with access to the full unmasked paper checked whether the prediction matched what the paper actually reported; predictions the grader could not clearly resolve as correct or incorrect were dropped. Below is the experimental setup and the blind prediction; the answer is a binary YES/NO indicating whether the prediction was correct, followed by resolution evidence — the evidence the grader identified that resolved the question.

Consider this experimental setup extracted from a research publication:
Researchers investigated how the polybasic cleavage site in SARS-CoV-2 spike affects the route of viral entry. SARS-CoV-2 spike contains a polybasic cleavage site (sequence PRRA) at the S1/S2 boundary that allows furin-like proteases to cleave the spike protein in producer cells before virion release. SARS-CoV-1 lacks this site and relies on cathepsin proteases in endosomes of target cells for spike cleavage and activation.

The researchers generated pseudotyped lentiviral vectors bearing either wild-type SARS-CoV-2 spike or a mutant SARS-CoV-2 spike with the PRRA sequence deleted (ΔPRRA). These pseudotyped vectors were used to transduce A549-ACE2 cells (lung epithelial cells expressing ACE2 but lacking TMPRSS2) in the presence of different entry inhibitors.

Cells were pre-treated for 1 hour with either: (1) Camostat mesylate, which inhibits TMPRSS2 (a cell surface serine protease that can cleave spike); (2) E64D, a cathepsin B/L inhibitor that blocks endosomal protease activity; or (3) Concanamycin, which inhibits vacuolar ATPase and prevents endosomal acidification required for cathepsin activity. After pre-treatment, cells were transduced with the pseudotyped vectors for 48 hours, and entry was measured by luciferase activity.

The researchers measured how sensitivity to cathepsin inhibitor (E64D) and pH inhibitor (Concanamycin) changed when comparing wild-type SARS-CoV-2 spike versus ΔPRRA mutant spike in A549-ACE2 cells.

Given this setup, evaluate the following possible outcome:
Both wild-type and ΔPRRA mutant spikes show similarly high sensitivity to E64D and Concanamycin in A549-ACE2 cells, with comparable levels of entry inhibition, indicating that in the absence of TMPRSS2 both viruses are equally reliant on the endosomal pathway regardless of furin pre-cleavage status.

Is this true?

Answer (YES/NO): NO